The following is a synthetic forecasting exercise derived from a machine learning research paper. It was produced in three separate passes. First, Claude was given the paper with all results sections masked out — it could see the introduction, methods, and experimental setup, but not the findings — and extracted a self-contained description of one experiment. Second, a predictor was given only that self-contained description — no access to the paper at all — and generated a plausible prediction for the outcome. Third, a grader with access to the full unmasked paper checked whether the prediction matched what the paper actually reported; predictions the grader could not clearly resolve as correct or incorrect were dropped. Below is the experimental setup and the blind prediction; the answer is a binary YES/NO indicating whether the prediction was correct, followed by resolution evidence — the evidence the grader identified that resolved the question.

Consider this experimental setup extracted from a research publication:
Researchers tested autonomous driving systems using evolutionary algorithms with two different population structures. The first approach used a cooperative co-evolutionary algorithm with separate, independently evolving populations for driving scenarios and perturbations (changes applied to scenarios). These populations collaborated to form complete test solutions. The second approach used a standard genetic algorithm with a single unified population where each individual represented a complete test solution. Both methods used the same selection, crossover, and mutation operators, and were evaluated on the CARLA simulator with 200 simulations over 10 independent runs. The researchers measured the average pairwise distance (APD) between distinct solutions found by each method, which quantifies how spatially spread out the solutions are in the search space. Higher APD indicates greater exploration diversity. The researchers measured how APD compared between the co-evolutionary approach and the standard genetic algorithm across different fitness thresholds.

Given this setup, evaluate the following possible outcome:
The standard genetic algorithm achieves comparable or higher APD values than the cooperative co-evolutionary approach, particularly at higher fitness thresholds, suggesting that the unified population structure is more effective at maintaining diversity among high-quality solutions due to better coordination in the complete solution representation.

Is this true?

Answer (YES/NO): NO